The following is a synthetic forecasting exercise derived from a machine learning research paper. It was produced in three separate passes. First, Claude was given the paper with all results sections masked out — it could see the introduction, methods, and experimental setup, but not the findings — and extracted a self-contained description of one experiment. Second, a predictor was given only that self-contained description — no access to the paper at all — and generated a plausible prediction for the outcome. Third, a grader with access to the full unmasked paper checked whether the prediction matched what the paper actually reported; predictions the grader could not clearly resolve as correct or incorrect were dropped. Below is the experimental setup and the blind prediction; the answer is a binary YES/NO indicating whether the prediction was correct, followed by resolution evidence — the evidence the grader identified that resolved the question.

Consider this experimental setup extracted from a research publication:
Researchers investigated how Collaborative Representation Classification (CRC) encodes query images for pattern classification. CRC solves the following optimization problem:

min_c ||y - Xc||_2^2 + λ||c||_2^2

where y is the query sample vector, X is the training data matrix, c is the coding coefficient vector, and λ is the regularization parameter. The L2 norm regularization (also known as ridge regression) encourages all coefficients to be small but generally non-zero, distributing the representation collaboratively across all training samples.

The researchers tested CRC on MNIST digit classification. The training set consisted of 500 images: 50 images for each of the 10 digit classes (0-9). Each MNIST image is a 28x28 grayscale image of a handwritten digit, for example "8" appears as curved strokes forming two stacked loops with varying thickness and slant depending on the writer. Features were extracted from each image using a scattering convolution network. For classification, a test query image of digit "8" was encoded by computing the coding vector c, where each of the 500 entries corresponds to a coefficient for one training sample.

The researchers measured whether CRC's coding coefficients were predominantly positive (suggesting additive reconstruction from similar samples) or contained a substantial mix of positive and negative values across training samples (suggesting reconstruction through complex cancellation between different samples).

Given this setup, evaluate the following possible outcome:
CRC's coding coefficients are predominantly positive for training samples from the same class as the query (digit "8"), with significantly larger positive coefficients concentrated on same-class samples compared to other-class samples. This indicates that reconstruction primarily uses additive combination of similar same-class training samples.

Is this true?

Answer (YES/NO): NO